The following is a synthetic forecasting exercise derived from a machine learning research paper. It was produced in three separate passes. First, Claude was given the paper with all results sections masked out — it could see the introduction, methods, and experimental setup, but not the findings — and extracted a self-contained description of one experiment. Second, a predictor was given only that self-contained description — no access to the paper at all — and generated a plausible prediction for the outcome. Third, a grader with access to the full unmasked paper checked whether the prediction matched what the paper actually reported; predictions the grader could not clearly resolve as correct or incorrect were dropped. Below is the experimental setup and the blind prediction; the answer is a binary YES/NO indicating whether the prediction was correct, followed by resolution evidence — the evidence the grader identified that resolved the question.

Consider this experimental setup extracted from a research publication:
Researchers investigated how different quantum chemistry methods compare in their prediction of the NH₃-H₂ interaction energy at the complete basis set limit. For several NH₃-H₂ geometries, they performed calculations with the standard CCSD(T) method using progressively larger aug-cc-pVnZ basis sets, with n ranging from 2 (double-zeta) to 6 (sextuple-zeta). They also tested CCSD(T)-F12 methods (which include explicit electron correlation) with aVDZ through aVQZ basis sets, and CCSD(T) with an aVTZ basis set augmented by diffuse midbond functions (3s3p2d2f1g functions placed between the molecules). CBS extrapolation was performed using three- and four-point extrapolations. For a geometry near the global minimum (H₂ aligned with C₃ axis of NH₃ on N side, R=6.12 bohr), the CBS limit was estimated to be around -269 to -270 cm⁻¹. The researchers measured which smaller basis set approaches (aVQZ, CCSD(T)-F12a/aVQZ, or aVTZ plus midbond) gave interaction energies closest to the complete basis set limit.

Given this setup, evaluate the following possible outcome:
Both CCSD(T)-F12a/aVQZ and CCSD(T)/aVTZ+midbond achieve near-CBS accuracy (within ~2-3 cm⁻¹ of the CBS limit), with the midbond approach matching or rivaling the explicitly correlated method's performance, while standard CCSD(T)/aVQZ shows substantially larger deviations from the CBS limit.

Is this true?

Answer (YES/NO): NO